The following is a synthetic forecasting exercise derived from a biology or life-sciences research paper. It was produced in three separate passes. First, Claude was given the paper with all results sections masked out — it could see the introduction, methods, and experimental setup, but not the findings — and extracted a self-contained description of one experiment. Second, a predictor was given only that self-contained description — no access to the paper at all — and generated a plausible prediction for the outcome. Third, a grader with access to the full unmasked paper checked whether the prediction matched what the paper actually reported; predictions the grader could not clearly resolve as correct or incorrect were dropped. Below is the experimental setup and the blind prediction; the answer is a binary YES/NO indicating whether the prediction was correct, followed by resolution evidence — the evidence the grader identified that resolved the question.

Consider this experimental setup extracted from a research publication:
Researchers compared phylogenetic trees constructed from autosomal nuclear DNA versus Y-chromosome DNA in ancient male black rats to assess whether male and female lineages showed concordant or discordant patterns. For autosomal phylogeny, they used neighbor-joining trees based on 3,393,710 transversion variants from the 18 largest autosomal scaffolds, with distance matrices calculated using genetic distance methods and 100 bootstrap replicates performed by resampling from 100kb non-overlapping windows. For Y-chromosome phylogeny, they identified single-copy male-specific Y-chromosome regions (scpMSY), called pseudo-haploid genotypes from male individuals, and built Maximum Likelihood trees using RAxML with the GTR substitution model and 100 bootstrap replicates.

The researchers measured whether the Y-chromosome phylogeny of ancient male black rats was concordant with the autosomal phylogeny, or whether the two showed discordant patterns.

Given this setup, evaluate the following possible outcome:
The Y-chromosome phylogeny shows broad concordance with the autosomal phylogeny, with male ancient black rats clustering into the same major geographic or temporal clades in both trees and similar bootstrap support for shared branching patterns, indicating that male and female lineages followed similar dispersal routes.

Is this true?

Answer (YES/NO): NO